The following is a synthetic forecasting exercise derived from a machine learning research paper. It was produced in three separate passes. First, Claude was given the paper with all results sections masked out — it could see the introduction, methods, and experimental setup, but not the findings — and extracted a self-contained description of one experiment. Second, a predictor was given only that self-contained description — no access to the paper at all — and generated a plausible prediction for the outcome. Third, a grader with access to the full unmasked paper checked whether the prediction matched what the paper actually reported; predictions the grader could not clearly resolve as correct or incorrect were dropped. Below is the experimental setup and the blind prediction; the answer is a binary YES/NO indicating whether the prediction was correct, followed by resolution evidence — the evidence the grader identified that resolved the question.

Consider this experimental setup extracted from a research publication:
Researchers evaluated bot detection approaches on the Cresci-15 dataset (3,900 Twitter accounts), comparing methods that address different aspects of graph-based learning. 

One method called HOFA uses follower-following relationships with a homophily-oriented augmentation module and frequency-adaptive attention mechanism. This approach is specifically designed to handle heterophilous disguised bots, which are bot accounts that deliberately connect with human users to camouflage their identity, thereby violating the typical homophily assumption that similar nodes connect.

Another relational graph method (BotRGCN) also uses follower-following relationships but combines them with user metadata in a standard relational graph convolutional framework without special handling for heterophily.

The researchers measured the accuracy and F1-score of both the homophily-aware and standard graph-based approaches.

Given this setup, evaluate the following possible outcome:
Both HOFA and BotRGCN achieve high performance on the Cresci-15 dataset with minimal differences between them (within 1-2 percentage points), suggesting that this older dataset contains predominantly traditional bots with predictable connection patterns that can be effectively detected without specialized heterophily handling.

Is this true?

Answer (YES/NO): YES